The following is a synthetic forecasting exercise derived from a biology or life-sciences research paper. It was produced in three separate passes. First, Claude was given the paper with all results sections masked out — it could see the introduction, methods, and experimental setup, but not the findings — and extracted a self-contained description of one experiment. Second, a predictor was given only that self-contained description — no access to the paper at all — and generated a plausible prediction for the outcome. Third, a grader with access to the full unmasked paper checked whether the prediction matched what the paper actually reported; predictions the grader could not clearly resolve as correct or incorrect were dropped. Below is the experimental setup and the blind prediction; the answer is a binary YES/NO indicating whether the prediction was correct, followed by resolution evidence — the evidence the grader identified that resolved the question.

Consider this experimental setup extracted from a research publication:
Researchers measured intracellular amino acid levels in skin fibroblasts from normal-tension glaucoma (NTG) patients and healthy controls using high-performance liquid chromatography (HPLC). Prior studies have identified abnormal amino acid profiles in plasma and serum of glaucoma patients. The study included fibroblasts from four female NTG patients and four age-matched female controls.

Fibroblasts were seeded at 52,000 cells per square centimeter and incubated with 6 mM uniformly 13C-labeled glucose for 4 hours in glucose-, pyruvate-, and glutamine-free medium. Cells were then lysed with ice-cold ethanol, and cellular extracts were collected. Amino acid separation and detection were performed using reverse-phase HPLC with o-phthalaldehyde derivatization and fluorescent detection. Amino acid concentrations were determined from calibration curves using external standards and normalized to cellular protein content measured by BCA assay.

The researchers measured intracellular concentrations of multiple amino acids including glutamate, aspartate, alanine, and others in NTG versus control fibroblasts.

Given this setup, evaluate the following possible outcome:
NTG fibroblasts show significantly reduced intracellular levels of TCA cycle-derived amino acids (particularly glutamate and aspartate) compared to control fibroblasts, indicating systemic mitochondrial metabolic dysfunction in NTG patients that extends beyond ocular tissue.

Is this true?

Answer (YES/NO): NO